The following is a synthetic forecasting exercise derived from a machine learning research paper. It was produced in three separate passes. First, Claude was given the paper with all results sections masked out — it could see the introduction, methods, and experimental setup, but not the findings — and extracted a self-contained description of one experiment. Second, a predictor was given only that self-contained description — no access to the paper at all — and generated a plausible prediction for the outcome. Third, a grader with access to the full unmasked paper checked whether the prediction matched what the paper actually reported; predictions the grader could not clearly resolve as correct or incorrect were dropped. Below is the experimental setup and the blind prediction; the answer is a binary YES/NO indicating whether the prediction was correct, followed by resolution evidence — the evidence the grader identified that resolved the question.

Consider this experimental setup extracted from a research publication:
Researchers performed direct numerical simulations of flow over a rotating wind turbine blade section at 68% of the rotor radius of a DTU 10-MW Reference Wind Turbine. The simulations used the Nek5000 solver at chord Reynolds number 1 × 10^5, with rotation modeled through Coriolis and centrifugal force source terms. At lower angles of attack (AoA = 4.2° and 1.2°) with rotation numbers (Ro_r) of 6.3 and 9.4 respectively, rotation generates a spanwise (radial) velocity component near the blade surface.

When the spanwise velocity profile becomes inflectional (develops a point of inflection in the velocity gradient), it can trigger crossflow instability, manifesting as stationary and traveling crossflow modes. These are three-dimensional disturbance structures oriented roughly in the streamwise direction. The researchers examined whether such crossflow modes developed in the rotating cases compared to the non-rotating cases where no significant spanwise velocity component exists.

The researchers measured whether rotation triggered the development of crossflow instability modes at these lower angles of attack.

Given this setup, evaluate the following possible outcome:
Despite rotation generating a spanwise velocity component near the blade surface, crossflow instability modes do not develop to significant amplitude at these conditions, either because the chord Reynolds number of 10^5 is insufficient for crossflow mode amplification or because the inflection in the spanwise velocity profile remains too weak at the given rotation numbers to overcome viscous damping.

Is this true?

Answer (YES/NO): NO